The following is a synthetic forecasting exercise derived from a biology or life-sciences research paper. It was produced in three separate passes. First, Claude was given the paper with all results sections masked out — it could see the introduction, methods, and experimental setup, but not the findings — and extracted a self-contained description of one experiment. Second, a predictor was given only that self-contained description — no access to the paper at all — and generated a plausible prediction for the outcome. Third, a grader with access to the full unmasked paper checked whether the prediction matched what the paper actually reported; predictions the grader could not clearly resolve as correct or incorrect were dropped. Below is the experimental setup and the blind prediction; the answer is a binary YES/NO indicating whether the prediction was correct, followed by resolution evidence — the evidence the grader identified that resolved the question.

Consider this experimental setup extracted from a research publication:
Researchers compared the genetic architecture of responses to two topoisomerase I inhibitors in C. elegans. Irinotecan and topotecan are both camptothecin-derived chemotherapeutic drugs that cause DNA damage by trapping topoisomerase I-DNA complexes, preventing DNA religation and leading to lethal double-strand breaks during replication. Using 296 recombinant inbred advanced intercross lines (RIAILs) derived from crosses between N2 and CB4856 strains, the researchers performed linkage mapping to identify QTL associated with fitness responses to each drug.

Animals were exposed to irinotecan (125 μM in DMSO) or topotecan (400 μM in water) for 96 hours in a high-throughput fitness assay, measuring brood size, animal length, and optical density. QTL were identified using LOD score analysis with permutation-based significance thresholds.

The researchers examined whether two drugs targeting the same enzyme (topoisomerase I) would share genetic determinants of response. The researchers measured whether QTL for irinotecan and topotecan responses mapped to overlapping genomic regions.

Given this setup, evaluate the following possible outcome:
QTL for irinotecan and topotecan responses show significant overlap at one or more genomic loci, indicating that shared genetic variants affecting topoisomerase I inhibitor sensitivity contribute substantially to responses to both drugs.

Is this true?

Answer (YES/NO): YES